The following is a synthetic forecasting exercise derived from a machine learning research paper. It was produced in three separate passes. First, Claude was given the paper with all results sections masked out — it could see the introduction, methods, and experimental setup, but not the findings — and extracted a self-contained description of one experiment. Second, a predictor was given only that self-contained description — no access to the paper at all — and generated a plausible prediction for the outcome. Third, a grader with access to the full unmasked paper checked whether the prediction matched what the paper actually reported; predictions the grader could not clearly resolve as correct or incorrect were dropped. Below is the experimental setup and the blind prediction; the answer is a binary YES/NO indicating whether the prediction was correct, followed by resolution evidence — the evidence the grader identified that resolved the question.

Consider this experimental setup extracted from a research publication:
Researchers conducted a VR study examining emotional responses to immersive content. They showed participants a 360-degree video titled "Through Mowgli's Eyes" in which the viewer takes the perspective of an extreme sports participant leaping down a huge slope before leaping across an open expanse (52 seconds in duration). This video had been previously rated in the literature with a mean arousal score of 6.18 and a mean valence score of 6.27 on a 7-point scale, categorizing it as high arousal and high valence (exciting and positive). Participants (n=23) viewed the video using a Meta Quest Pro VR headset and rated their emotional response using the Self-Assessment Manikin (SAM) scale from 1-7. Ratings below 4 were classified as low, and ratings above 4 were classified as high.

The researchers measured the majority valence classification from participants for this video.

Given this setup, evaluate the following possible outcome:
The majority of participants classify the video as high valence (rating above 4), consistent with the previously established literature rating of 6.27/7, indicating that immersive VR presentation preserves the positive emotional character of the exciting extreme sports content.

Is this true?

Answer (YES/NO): NO